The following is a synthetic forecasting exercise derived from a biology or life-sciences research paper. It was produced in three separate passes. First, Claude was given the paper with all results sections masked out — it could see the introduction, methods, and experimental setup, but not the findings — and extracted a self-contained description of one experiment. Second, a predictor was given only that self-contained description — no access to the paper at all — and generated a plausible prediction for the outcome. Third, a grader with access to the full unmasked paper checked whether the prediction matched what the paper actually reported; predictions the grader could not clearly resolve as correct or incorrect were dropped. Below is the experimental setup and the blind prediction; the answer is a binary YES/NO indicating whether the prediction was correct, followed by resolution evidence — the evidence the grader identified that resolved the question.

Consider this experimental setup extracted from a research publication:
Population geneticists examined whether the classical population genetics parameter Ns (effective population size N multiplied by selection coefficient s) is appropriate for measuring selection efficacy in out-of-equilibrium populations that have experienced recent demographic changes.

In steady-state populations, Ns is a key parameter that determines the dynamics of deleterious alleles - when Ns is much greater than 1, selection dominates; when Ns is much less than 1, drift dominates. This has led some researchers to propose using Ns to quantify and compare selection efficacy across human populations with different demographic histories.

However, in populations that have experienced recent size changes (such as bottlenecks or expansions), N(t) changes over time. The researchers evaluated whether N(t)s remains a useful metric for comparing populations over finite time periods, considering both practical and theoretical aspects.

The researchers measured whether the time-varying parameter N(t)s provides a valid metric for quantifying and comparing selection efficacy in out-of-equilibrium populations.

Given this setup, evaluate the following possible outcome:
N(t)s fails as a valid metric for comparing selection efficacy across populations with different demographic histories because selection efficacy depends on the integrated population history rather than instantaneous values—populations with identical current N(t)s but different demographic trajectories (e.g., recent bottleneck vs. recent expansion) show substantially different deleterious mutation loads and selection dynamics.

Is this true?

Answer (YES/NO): YES